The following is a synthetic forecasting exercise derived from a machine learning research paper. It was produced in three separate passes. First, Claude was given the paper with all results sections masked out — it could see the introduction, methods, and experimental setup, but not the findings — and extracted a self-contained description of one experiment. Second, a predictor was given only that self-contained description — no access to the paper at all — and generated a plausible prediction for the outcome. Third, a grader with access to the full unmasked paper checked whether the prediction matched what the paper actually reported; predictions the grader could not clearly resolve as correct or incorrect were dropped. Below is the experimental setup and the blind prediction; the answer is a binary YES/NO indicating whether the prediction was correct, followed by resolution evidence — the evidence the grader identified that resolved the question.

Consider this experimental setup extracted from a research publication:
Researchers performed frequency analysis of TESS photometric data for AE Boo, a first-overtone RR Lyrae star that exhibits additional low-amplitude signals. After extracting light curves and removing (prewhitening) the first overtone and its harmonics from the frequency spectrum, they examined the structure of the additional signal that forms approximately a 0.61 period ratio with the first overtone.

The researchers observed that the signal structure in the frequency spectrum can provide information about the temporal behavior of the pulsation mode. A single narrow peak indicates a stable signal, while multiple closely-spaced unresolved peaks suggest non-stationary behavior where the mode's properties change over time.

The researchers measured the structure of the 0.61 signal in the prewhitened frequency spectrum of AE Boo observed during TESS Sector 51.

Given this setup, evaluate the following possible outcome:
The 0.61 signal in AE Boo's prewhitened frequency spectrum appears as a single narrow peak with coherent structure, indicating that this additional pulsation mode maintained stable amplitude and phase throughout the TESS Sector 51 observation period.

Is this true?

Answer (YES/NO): NO